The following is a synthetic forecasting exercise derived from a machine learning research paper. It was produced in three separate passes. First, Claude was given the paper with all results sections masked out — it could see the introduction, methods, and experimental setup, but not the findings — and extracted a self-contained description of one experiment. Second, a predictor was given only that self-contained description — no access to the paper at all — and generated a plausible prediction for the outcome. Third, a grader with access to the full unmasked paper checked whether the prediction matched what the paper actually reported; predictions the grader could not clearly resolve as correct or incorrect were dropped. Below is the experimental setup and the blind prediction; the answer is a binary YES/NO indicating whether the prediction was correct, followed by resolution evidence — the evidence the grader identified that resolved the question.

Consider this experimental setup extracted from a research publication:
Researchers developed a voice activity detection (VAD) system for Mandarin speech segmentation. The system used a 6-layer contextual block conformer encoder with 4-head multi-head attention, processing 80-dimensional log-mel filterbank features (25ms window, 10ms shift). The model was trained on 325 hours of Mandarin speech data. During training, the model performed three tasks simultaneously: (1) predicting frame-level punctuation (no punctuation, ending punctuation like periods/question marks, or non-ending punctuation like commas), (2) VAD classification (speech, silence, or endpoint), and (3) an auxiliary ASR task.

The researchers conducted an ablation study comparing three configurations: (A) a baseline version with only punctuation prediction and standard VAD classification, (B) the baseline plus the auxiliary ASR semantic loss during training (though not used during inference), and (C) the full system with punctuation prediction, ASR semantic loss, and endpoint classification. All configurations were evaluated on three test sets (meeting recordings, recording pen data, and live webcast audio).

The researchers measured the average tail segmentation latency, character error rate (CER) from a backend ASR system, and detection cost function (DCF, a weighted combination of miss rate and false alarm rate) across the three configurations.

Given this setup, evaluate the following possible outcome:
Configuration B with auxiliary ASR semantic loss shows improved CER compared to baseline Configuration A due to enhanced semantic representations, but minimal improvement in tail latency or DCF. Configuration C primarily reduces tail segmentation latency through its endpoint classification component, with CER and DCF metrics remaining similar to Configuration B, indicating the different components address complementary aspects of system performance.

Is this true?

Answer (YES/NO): NO